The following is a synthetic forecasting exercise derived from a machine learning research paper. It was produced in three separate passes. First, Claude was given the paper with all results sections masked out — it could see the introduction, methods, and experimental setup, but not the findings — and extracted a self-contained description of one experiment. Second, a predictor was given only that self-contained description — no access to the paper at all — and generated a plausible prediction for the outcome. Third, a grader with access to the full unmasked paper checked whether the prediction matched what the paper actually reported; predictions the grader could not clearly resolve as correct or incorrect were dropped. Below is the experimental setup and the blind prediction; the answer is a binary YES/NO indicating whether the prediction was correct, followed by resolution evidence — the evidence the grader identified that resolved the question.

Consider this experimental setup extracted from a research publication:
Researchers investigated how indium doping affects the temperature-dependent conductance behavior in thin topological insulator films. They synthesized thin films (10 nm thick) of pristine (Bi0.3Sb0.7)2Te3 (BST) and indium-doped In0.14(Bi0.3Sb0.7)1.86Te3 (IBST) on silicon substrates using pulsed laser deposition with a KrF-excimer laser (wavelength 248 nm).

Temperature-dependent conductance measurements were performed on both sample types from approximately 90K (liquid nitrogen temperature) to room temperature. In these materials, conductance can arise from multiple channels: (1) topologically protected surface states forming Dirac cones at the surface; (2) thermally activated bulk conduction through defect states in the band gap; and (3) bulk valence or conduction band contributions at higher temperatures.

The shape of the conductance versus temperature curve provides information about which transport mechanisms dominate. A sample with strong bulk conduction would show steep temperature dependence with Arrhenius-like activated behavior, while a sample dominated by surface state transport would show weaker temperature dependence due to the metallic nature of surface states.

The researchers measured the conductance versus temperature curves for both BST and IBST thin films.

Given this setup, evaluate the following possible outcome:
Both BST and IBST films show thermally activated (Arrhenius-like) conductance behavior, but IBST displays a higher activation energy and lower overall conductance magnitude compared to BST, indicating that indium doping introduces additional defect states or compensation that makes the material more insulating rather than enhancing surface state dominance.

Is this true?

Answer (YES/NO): NO